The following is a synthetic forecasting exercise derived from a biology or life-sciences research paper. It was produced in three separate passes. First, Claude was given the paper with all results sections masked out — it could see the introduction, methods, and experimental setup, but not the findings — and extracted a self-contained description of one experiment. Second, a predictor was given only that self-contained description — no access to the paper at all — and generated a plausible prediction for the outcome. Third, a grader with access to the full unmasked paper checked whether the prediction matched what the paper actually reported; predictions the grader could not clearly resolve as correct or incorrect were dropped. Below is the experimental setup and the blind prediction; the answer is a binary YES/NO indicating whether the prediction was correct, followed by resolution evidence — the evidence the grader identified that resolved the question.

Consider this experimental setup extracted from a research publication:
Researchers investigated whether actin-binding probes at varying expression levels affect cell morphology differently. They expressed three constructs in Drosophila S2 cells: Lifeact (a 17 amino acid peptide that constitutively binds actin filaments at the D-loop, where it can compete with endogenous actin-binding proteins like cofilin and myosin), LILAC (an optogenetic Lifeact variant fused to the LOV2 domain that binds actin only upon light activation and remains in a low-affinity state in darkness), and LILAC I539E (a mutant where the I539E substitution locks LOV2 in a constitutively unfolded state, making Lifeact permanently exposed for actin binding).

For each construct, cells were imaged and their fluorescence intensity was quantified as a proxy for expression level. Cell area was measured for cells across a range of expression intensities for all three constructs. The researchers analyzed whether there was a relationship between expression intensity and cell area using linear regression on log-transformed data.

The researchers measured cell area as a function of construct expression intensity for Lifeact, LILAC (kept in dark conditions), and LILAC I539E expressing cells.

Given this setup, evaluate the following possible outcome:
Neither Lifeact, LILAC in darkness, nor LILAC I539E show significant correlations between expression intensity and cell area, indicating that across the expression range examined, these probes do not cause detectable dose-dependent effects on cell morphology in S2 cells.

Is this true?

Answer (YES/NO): NO